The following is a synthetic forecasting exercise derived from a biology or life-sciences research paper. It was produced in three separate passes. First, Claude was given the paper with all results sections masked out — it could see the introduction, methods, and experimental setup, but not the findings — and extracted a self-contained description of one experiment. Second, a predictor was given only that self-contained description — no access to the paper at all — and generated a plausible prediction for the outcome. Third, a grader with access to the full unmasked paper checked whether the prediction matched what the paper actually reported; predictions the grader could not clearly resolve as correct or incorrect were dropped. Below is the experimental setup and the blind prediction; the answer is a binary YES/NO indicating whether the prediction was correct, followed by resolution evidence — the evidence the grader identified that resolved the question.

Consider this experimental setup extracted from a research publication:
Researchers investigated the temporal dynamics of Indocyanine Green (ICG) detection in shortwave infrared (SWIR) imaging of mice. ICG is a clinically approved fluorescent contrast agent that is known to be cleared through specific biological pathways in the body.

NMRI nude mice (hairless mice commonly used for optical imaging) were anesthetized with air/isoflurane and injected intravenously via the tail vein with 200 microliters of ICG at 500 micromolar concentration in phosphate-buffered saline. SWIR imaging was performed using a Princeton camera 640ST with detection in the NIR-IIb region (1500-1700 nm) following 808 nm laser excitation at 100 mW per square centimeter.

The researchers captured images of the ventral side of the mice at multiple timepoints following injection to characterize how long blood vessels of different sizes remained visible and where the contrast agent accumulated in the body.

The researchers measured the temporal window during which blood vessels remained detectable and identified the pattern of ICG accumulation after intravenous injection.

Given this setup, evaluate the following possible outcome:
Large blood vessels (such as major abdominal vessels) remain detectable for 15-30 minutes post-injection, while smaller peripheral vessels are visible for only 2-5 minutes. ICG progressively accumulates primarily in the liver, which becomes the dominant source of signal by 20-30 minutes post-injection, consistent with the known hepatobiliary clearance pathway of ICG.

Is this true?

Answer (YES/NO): NO